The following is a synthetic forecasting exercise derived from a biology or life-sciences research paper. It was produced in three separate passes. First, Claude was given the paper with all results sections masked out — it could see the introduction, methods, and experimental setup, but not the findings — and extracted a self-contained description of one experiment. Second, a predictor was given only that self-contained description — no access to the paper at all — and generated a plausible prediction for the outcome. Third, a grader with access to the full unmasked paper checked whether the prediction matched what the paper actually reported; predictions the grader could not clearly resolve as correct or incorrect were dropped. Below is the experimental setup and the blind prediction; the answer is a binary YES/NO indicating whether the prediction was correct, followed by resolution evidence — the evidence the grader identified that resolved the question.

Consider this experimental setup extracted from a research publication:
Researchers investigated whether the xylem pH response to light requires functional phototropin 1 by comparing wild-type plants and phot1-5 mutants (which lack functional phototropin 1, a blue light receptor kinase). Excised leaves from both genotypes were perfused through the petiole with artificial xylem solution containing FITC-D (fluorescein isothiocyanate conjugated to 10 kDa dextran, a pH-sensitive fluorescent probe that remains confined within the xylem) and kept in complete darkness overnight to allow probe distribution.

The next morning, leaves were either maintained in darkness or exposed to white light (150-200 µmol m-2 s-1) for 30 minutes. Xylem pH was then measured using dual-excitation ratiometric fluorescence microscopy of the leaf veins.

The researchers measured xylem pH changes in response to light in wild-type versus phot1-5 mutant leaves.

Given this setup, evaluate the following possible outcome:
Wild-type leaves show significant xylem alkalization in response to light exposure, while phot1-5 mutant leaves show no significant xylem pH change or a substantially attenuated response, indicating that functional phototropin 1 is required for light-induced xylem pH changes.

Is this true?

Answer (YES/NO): NO